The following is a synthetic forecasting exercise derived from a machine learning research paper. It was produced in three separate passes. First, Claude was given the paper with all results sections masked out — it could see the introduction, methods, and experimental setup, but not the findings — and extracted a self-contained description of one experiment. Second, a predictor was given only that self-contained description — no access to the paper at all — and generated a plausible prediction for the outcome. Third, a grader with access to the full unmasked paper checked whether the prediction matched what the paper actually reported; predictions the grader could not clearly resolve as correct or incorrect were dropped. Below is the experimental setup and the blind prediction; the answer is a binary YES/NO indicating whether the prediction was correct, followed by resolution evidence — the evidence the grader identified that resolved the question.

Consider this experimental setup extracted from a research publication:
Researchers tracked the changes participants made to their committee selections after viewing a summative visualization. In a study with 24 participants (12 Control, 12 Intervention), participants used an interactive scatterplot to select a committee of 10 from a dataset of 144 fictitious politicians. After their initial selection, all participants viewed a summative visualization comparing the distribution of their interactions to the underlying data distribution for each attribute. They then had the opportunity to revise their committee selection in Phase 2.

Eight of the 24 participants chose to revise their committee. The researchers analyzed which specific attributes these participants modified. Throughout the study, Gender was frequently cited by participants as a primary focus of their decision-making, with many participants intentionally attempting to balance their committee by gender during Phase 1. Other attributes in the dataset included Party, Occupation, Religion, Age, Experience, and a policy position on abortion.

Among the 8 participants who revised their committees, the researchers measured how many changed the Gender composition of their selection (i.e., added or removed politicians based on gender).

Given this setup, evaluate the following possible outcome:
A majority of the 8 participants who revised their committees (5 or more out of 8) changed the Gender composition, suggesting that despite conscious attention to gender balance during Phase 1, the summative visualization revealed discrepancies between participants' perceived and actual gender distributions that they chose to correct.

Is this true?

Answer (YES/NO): NO